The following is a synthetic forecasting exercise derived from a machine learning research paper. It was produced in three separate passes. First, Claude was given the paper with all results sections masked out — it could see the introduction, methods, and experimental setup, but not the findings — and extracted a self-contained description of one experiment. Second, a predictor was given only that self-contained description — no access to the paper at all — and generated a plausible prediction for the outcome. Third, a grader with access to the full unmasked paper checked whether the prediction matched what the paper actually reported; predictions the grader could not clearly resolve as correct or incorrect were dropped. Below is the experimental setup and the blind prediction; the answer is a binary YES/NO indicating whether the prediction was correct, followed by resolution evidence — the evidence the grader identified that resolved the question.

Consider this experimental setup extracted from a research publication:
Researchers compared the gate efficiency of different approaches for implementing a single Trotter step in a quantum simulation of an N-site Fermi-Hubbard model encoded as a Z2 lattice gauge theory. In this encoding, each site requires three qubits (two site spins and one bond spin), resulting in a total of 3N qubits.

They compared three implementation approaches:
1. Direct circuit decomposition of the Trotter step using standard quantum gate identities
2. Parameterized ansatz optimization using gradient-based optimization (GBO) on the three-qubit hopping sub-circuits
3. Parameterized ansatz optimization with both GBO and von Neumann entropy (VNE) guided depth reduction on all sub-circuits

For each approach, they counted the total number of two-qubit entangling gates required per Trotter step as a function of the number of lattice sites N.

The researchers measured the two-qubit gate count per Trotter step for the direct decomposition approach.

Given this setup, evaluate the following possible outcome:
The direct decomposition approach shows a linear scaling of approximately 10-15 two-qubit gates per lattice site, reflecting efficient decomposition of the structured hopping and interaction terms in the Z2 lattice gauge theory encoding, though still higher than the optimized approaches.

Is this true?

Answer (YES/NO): YES